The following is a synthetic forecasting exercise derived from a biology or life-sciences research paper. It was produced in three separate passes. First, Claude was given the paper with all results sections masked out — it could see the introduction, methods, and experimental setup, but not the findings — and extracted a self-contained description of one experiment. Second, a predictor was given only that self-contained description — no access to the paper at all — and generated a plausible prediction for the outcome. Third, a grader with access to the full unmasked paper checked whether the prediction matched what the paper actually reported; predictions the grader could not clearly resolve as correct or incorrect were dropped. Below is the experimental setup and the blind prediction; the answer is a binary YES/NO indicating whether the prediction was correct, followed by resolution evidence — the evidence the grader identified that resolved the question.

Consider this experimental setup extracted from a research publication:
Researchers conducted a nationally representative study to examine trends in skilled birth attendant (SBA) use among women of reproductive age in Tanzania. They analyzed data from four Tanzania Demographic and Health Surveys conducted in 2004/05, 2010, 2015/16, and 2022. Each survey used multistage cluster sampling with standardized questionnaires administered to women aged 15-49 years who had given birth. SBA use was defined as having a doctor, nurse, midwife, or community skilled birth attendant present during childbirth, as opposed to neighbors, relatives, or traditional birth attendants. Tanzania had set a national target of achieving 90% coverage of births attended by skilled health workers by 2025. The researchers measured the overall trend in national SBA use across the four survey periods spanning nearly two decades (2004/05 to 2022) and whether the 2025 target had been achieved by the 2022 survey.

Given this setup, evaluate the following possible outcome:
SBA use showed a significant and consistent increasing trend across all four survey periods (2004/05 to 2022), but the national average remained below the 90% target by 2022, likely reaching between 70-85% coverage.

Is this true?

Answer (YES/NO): NO